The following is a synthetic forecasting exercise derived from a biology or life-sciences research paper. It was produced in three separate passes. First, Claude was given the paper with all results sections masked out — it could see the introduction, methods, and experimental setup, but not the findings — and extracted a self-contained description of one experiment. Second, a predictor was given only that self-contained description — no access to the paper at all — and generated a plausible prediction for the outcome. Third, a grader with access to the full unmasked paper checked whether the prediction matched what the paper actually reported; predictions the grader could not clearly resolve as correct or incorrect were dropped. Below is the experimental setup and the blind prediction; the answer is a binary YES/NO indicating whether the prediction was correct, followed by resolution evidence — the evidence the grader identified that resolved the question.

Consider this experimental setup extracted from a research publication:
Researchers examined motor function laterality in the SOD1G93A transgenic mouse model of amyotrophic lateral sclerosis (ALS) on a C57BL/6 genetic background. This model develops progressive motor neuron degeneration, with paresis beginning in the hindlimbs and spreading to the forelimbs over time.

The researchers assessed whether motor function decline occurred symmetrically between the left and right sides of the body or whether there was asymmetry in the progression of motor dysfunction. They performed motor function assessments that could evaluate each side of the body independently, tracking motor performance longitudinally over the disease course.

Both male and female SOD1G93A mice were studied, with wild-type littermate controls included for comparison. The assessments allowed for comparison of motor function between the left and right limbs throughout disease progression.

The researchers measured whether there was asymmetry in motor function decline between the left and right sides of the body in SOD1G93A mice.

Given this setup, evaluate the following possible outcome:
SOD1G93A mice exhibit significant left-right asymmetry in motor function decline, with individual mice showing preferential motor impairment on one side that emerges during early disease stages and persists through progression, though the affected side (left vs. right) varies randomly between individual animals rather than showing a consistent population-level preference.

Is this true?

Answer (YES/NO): NO